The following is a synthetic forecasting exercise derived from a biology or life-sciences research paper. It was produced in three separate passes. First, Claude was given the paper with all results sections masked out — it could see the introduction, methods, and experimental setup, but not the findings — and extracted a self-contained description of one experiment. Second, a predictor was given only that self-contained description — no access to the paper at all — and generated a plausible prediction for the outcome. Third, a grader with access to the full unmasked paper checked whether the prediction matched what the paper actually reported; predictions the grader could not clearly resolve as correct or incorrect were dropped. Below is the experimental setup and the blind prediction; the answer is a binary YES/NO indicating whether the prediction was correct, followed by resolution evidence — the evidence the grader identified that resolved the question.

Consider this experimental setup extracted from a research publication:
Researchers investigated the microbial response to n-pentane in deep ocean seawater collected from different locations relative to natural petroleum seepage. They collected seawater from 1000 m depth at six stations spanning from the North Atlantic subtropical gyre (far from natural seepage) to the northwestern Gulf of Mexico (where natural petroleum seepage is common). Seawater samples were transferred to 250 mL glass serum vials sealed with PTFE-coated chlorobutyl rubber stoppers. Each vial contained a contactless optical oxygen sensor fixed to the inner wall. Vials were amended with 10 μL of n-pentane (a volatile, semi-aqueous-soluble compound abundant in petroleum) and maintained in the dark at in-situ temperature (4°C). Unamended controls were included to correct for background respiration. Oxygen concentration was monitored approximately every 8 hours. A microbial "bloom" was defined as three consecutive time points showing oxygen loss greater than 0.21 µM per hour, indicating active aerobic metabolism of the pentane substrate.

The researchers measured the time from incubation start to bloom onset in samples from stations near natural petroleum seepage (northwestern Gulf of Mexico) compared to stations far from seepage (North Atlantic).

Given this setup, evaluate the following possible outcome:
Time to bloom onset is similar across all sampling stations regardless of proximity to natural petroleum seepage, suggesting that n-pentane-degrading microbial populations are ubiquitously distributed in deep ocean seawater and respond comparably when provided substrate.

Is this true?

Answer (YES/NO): NO